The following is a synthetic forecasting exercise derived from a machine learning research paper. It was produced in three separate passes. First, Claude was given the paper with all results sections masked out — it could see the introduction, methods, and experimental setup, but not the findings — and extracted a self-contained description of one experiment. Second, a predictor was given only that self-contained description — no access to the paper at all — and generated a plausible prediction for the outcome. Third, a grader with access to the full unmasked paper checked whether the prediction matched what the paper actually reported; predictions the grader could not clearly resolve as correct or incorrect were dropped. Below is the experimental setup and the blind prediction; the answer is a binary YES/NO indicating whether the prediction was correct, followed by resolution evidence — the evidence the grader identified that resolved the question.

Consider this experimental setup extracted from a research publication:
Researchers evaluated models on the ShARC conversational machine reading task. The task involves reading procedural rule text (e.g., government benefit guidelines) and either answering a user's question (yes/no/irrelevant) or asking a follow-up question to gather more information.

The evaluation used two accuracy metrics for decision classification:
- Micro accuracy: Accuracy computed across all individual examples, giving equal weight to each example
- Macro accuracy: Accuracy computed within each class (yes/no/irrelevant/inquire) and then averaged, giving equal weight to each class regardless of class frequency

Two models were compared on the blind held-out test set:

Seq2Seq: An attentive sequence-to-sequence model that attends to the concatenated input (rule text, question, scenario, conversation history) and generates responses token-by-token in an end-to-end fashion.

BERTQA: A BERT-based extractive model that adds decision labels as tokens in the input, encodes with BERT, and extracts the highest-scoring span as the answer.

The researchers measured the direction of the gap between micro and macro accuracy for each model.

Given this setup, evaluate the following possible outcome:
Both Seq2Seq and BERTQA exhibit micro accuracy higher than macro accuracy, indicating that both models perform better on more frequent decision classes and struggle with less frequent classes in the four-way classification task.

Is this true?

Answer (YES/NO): NO